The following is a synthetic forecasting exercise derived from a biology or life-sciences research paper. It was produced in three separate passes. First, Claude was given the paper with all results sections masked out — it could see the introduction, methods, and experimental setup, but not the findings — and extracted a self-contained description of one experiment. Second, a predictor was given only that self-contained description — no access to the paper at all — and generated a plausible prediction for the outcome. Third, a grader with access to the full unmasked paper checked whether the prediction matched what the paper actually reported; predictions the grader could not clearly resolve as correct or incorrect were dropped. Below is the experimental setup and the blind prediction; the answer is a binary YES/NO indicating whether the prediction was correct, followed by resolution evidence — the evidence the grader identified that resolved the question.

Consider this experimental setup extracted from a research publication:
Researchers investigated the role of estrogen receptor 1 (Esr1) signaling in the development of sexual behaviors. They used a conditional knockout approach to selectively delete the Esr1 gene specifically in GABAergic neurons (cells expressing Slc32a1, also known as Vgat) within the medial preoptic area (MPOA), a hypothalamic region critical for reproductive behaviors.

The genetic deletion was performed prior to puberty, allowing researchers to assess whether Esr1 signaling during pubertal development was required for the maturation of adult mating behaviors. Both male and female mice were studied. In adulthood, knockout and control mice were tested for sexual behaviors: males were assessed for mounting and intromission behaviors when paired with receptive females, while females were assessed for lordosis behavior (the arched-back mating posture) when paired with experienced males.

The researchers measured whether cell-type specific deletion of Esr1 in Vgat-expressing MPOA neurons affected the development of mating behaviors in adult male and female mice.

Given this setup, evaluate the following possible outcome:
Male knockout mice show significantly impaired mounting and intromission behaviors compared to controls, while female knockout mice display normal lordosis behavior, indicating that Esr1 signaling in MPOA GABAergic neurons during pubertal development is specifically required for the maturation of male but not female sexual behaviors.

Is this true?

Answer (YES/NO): NO